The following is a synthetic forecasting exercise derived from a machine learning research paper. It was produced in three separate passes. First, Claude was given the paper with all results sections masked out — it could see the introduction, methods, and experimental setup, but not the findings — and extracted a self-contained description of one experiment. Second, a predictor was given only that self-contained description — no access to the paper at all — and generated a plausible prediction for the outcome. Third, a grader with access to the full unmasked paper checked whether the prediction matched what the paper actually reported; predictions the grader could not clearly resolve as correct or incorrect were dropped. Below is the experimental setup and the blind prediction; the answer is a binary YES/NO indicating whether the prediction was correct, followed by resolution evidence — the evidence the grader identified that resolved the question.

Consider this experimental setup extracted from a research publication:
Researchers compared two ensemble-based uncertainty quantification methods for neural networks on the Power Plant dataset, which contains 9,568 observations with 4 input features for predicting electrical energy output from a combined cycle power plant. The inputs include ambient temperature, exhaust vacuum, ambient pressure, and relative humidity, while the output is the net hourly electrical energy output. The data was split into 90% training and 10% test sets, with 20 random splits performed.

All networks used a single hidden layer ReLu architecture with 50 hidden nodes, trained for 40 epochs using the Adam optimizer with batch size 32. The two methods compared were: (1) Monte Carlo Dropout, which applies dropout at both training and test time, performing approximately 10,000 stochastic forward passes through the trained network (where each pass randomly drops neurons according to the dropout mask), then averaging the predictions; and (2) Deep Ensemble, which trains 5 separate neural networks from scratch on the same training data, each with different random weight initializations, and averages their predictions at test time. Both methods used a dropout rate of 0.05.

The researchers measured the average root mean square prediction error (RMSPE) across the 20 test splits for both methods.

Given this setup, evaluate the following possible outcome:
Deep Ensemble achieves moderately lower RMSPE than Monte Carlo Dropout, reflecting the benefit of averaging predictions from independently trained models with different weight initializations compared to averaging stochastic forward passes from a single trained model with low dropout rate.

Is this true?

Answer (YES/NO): NO